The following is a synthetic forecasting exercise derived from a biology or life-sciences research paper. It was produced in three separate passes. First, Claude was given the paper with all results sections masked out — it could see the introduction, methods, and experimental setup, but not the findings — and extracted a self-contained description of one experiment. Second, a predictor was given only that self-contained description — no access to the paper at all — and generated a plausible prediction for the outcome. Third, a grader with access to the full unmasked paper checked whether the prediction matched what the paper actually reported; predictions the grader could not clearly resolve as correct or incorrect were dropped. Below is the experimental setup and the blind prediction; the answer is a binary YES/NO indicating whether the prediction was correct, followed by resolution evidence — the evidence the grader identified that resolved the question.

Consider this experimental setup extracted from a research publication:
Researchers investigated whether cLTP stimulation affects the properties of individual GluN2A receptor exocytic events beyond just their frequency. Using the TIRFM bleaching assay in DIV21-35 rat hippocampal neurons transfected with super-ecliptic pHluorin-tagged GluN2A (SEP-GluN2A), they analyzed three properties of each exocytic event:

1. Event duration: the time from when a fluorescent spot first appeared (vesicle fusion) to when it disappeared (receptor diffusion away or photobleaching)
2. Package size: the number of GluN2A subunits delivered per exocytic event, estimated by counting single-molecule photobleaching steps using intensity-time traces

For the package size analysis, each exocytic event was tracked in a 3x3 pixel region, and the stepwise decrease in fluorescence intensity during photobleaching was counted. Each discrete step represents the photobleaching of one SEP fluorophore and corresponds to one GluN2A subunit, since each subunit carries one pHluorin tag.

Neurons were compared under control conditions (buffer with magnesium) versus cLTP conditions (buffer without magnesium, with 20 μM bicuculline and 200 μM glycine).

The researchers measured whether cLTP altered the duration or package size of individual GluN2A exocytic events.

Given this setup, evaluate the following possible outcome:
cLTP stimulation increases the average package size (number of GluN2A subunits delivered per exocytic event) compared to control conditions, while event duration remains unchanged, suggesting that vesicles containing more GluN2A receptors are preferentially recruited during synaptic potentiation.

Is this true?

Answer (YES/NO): NO